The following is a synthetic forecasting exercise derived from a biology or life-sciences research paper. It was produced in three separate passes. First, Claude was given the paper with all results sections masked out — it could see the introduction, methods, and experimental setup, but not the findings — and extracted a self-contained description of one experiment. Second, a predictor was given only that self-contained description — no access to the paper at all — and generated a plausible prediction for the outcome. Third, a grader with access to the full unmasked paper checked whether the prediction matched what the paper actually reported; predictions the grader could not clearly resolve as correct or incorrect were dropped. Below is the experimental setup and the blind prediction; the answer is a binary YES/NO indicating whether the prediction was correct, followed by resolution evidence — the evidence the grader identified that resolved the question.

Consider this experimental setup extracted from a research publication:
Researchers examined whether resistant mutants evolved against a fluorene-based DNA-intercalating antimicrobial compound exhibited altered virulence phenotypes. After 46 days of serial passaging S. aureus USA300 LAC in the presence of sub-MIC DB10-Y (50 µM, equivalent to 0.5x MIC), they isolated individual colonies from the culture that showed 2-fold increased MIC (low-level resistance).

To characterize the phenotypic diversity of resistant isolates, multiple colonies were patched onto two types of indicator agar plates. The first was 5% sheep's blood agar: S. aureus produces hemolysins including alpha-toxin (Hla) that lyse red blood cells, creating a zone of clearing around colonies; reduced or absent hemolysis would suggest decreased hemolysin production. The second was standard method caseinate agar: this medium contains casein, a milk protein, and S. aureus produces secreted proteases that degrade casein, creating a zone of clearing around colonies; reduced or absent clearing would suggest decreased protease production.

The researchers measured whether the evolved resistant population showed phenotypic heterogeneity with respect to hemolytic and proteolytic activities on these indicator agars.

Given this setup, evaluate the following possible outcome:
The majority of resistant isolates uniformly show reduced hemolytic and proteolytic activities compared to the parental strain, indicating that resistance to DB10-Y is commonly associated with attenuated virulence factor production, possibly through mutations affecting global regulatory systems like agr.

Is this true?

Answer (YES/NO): NO